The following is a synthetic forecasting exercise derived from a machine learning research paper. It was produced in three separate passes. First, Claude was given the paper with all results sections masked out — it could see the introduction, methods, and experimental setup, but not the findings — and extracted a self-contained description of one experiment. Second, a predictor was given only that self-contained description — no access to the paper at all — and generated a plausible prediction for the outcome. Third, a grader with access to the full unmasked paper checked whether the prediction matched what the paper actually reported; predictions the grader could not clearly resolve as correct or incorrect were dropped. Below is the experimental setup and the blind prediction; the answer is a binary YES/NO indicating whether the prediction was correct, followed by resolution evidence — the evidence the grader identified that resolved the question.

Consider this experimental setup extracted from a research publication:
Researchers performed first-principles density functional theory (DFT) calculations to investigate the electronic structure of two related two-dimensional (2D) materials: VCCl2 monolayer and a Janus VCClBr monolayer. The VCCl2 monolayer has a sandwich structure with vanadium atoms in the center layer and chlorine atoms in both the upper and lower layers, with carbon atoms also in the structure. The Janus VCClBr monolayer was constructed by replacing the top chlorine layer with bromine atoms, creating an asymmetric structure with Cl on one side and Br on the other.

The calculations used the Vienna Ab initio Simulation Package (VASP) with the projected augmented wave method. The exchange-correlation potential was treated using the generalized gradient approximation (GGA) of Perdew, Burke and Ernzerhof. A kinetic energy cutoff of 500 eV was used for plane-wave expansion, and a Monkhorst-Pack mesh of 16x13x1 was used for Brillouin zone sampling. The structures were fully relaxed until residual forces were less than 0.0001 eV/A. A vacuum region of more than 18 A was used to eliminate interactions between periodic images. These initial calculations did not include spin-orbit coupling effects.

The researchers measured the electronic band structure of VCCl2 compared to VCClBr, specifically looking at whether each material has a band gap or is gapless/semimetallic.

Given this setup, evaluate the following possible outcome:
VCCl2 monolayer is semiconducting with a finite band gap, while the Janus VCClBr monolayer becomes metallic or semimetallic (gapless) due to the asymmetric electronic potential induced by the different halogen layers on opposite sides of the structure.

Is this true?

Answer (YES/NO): NO